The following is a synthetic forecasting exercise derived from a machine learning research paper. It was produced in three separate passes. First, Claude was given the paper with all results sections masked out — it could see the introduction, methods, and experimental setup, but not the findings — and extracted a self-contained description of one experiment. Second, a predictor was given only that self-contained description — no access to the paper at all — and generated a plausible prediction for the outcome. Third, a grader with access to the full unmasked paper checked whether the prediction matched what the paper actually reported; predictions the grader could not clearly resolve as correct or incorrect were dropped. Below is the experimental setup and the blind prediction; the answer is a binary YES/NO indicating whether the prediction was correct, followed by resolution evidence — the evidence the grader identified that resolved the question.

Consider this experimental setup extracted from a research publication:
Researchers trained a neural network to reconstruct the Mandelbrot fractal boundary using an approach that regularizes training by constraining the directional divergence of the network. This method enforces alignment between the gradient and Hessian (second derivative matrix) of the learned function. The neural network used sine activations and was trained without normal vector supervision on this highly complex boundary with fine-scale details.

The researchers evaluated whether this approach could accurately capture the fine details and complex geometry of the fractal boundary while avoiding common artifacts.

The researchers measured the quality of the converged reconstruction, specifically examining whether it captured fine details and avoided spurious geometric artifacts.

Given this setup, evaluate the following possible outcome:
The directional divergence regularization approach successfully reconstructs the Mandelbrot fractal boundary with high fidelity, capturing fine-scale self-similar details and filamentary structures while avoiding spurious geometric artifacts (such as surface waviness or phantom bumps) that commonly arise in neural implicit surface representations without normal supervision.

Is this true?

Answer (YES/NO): NO